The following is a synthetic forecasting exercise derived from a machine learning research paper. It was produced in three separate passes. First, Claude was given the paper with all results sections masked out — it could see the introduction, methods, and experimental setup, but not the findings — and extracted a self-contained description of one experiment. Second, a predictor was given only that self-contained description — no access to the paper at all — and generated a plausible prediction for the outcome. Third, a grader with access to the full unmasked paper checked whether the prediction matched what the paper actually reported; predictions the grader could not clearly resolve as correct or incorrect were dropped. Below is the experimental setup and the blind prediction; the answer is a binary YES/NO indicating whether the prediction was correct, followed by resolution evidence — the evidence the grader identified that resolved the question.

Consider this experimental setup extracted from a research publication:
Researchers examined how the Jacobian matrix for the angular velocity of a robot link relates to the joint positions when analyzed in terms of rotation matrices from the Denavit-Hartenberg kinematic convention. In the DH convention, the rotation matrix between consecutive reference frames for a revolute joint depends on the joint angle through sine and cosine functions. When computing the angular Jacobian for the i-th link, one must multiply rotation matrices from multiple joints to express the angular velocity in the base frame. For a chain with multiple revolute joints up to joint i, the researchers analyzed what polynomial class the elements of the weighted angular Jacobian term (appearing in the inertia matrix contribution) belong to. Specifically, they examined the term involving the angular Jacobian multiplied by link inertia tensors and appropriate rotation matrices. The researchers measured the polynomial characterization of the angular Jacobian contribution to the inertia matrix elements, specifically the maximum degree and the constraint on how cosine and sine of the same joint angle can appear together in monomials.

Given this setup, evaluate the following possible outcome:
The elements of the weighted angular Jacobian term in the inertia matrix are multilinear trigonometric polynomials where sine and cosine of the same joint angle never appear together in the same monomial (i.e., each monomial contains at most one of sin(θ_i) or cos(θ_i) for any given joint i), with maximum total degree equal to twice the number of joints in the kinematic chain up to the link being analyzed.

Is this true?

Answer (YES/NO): NO